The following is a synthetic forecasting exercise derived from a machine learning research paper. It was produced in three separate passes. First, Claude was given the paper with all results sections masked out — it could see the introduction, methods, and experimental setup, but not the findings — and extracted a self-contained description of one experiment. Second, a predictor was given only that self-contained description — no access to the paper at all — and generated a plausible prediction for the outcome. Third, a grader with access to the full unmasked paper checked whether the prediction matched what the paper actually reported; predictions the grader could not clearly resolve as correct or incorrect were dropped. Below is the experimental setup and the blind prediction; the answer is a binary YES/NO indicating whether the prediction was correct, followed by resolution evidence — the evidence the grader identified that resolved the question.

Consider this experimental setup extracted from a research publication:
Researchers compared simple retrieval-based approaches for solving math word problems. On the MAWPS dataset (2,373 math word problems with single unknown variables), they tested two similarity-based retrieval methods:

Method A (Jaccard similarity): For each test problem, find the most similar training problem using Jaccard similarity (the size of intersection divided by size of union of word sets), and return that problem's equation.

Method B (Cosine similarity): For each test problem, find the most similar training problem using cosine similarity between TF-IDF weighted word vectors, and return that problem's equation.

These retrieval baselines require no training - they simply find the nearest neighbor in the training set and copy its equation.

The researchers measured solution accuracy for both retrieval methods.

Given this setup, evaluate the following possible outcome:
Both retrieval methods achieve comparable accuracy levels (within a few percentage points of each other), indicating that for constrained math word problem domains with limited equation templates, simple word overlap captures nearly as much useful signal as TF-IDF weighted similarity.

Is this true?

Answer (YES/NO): NO